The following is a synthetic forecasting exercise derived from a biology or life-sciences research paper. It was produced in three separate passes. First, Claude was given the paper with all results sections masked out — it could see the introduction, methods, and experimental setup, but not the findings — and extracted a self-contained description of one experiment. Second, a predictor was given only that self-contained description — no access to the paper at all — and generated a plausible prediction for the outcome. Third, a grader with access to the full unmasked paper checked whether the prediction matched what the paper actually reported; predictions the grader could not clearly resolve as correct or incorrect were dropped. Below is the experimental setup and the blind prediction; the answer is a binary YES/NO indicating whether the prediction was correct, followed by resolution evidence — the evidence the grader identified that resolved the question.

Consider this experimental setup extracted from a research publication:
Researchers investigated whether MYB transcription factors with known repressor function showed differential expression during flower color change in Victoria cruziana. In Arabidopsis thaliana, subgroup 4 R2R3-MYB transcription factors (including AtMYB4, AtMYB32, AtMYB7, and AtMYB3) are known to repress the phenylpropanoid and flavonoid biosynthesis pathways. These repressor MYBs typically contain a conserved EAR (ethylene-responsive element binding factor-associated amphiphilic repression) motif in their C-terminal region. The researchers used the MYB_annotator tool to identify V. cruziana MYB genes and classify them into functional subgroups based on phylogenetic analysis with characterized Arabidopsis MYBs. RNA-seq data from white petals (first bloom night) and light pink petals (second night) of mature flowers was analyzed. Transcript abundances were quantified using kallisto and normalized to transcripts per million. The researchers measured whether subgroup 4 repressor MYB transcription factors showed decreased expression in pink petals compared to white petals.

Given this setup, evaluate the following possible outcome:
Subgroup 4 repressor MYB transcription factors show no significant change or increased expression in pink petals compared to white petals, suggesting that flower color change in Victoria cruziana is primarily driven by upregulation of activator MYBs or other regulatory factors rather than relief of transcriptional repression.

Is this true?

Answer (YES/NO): NO